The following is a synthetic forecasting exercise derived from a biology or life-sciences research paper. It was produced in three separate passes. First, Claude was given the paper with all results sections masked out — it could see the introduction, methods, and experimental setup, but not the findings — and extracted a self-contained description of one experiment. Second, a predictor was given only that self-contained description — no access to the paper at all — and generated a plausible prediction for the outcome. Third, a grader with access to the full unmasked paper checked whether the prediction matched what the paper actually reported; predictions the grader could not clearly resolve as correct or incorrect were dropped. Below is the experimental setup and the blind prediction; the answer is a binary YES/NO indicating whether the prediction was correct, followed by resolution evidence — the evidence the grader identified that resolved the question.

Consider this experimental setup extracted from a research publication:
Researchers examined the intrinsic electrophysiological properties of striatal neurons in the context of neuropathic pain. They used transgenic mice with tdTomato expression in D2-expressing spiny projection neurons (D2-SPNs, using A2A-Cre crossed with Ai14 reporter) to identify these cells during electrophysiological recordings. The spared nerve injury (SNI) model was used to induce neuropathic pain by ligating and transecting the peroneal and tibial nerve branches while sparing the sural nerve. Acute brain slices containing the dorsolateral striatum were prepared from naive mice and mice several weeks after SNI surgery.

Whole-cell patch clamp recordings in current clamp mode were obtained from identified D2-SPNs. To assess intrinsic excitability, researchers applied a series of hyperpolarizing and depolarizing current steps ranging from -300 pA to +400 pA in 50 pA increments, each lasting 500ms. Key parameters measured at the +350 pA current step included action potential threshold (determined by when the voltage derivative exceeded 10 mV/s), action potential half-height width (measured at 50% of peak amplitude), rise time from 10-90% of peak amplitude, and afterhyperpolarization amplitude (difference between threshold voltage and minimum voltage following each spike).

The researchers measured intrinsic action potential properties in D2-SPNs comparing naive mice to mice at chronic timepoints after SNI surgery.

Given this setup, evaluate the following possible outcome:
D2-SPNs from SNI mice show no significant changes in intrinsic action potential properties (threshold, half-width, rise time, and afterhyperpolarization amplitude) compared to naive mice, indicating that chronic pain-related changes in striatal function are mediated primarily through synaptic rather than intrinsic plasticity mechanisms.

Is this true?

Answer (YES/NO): YES